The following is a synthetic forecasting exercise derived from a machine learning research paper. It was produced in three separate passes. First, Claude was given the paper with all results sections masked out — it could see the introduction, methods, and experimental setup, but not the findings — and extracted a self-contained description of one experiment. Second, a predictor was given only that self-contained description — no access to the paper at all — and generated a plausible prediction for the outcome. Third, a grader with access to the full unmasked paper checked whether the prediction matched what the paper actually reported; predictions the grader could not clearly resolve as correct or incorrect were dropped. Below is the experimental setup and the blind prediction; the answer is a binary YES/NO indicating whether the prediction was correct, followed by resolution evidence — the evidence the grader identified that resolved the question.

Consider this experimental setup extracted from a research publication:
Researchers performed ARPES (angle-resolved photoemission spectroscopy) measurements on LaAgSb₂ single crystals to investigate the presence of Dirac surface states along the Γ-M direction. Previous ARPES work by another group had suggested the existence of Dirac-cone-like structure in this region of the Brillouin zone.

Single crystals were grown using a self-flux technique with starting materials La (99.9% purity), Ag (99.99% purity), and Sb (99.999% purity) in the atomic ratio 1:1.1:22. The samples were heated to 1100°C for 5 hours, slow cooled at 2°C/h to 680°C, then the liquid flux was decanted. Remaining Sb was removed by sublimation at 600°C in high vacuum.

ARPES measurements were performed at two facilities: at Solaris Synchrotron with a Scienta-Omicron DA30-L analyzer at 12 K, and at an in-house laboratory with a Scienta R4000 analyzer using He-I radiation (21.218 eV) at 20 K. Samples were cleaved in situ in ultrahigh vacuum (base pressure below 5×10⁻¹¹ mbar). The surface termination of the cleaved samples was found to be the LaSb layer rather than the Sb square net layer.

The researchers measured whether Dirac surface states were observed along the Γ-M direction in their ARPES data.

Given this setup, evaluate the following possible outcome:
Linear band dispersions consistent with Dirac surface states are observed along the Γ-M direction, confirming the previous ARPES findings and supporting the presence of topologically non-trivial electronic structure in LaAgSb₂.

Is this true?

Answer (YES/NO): NO